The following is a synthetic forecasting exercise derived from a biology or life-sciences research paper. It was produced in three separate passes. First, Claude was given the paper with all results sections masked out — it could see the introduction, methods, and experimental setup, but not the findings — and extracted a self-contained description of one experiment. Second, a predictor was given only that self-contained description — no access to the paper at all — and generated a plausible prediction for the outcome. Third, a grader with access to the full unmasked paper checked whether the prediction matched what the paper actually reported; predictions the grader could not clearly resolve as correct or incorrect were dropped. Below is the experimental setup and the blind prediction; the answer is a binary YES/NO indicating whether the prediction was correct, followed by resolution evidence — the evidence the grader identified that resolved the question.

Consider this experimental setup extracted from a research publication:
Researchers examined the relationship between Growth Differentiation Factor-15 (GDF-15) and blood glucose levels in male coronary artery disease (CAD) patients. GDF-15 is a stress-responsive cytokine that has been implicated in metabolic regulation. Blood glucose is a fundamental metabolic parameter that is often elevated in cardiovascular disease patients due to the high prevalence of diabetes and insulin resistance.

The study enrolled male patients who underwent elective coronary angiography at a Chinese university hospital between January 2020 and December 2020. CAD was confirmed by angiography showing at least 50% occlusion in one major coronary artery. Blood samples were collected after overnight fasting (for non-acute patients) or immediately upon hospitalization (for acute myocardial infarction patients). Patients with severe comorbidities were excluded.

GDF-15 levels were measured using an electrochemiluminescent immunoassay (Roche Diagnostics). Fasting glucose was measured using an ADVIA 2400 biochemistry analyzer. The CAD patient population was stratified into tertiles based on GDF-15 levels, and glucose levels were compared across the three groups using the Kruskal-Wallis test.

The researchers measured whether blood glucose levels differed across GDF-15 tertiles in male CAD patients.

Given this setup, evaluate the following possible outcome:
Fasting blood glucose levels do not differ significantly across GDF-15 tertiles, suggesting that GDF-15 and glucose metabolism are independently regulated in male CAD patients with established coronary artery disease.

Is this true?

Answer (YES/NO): YES